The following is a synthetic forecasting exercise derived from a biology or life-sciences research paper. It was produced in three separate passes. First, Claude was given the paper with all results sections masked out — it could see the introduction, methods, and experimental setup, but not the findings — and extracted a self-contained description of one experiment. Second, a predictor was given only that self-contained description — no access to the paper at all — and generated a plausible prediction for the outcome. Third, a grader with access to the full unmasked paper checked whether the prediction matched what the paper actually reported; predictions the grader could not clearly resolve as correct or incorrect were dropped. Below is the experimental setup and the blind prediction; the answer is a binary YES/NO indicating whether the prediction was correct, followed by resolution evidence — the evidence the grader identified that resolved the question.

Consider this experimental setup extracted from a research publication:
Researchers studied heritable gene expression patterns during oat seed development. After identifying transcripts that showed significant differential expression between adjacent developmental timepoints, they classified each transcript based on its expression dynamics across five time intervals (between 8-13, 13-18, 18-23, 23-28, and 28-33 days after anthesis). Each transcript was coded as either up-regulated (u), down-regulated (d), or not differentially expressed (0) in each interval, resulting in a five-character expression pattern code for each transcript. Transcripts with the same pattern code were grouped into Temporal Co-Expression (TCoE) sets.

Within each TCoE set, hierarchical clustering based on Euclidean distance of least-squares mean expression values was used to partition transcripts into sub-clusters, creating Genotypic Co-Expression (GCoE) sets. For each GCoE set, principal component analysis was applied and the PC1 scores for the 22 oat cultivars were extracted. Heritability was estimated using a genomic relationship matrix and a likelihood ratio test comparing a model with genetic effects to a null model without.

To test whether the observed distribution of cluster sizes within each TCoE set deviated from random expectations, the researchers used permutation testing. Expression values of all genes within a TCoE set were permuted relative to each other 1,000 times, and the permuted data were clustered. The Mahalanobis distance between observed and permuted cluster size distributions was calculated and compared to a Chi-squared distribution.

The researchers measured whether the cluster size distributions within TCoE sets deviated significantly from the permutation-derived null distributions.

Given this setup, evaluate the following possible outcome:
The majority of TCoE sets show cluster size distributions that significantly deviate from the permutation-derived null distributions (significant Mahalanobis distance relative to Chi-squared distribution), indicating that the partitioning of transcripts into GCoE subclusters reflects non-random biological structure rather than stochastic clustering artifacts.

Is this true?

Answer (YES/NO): NO